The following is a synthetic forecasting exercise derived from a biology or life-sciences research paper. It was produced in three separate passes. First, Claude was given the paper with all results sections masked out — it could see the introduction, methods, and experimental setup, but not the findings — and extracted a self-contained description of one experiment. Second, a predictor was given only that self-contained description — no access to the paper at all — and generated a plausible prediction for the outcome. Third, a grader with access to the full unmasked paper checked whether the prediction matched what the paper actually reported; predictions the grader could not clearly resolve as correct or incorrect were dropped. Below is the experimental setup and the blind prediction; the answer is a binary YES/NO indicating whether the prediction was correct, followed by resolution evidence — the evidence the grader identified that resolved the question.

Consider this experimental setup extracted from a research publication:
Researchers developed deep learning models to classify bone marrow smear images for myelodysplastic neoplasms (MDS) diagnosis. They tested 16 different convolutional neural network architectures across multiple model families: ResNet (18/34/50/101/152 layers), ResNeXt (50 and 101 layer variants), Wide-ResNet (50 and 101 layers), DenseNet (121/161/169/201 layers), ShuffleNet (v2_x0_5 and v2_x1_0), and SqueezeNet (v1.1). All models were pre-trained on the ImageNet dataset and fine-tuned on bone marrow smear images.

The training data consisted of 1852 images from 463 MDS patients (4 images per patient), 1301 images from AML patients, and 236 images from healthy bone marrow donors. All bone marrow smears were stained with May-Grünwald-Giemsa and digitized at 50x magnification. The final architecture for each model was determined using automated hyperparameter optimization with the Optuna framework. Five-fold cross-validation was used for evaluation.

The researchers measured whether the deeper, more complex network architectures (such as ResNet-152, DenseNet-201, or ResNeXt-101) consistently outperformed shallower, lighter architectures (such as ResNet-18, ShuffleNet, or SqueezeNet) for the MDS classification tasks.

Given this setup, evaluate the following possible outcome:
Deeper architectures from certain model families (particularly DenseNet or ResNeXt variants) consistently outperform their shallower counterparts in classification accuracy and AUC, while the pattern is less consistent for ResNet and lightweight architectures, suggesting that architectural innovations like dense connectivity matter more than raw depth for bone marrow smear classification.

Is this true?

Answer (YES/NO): NO